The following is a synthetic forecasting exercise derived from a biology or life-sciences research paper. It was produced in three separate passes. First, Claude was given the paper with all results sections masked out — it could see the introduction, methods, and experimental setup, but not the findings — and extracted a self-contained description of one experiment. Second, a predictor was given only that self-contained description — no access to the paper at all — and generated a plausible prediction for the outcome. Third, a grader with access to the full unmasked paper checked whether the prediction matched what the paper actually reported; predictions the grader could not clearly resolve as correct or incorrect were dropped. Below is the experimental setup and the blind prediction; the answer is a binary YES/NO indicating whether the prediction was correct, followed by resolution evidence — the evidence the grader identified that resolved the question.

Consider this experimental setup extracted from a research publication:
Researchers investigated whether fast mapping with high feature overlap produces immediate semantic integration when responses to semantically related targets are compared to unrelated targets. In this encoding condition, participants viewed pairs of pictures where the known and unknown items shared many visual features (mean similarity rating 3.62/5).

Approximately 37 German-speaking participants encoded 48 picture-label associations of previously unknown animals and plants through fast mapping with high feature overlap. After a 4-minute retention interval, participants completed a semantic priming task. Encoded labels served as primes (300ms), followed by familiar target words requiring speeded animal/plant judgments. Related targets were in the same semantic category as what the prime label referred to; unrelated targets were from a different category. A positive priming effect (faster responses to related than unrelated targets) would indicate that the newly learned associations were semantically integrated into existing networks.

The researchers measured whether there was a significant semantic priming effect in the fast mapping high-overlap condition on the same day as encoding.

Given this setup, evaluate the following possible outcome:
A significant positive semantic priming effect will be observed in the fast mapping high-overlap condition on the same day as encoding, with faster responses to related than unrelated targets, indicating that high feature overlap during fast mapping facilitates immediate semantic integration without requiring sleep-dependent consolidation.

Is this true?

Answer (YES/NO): YES